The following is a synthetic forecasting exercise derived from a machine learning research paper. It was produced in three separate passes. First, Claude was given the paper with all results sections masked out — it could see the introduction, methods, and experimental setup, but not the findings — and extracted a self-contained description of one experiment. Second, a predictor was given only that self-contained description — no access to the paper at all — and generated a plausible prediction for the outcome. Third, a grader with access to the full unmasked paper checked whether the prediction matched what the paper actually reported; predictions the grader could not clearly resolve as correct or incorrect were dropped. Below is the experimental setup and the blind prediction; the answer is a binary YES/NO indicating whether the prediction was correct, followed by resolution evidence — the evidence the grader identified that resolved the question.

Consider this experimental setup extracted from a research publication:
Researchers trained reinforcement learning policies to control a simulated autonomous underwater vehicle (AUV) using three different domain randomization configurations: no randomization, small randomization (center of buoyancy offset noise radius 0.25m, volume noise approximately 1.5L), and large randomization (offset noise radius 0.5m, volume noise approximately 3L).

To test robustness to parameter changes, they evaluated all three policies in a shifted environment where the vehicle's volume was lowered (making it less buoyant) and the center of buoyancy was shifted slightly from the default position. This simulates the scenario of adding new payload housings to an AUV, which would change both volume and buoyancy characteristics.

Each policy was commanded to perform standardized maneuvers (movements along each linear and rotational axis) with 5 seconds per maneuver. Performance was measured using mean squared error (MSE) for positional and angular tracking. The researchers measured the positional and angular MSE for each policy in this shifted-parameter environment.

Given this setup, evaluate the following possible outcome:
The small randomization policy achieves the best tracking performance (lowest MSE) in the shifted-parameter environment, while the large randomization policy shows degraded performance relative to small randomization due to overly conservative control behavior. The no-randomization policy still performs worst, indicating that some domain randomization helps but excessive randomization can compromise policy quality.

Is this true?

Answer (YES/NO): YES